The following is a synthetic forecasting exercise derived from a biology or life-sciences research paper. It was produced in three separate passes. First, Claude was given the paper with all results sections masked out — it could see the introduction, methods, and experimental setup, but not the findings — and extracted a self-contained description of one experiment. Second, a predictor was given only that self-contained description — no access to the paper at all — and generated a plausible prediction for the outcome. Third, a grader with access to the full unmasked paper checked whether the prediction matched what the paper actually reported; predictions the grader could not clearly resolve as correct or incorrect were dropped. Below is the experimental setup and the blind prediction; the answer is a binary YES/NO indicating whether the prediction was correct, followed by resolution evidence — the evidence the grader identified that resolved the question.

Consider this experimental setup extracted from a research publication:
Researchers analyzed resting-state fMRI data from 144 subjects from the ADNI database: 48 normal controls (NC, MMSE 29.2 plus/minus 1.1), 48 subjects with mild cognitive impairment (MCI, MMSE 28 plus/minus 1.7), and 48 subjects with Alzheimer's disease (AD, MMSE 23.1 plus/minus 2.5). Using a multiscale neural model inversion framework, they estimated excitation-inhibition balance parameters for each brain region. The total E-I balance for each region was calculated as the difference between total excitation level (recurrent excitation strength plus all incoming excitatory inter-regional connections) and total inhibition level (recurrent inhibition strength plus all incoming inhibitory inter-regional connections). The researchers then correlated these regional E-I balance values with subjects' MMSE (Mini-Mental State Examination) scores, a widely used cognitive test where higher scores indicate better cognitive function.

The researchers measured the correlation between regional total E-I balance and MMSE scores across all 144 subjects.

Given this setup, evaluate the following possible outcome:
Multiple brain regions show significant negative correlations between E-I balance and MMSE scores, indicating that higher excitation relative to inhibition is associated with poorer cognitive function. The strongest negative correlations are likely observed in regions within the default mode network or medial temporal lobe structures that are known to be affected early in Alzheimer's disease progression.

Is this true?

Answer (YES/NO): NO